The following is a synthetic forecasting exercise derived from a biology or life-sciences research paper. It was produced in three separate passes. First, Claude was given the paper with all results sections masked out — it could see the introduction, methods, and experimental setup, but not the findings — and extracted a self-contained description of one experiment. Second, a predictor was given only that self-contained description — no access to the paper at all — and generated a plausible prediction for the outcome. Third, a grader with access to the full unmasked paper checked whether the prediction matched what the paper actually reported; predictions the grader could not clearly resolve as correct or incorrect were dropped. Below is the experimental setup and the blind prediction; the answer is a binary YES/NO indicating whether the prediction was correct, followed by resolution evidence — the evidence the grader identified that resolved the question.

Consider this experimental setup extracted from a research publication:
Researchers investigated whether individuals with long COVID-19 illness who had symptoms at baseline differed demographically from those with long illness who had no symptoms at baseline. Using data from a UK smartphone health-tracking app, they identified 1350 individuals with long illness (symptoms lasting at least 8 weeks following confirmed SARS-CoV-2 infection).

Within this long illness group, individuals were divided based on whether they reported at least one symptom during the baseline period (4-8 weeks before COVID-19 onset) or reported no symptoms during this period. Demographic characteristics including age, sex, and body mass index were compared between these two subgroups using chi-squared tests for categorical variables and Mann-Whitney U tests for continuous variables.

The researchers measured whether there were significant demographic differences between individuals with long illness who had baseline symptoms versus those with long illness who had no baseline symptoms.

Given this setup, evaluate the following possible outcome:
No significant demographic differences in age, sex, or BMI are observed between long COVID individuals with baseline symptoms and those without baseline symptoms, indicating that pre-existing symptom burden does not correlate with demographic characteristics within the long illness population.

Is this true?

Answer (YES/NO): NO